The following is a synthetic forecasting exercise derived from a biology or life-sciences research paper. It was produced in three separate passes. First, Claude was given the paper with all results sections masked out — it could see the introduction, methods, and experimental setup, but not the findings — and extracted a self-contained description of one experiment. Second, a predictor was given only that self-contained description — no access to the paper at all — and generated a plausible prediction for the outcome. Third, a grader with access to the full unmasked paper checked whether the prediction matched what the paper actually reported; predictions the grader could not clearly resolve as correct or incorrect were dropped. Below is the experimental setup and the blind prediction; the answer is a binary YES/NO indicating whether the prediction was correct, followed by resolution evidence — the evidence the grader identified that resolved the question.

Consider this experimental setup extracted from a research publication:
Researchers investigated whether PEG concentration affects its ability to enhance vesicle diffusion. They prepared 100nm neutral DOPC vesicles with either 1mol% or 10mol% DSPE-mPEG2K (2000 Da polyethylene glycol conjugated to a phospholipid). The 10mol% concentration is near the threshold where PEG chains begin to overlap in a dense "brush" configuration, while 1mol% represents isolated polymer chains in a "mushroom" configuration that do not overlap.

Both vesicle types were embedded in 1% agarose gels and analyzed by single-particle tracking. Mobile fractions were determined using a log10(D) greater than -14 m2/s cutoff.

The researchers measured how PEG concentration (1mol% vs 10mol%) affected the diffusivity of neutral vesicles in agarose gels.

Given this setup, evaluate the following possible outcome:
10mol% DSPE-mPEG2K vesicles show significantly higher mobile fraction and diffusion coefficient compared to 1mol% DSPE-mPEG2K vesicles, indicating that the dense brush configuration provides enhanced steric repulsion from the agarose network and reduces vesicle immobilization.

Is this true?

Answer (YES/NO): YES